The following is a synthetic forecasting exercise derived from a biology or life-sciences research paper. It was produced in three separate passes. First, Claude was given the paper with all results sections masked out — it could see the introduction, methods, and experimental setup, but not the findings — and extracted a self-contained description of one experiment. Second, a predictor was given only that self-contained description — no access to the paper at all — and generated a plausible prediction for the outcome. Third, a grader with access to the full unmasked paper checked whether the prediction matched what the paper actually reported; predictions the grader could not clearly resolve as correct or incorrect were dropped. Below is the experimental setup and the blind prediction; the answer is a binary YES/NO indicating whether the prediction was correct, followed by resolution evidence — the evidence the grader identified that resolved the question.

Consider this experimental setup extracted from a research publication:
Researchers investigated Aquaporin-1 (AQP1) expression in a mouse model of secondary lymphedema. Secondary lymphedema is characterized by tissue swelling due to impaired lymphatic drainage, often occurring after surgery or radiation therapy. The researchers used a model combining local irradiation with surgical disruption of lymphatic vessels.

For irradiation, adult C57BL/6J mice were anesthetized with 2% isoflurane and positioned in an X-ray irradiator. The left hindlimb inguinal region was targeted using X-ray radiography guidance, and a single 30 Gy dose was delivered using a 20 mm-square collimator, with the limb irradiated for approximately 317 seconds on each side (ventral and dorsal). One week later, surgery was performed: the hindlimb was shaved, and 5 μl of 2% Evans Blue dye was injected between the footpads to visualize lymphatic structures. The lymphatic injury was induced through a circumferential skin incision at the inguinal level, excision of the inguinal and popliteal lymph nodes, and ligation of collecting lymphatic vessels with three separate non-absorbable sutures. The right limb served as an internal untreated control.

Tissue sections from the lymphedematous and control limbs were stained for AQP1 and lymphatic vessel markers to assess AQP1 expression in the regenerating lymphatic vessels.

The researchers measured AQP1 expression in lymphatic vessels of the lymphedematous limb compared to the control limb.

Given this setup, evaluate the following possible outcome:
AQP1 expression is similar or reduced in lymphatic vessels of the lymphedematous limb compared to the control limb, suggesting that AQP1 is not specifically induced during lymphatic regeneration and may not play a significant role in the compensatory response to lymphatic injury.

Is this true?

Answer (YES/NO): NO